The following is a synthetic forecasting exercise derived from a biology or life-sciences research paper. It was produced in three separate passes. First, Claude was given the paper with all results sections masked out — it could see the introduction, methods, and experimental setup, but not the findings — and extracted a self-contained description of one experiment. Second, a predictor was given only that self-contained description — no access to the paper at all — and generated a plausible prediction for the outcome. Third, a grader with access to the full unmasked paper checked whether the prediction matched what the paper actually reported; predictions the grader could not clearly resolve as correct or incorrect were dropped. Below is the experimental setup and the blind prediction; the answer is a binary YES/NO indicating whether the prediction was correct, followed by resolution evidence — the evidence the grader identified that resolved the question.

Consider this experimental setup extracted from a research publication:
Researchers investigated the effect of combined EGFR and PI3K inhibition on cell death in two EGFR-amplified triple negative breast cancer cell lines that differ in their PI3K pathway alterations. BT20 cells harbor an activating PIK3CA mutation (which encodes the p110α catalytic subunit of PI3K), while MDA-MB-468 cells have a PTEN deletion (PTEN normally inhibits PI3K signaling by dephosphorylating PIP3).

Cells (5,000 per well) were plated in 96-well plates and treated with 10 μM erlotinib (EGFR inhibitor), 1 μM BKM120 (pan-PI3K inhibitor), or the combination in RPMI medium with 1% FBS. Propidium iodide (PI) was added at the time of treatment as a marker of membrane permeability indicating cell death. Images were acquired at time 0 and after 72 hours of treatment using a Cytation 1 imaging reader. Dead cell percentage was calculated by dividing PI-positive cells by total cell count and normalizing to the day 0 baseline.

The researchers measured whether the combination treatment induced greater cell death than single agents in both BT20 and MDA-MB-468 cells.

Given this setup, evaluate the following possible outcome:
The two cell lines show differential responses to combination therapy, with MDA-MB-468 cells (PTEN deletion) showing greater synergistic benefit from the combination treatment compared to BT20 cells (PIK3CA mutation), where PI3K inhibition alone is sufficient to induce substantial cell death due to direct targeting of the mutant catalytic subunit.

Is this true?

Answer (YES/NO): NO